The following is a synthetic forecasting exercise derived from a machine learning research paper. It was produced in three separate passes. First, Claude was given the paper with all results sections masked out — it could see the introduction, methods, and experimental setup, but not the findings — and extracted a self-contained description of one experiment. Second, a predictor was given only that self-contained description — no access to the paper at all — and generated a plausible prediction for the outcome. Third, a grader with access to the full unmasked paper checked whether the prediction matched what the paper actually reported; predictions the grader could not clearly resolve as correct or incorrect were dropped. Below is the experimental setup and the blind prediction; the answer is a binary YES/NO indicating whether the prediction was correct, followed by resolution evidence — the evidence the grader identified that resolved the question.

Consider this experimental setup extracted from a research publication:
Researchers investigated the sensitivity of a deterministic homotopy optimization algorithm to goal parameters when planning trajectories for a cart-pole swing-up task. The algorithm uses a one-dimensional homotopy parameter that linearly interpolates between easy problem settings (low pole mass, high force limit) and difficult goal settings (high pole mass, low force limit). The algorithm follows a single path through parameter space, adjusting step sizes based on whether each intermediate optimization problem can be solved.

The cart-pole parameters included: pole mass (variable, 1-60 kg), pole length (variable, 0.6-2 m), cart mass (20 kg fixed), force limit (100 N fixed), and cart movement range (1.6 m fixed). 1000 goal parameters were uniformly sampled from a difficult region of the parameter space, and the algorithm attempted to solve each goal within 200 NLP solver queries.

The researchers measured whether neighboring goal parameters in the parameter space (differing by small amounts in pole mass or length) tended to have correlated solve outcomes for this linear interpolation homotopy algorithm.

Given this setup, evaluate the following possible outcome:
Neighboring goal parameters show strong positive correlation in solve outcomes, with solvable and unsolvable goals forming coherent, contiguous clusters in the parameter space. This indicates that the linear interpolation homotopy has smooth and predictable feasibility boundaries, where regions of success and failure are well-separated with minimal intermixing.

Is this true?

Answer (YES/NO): NO